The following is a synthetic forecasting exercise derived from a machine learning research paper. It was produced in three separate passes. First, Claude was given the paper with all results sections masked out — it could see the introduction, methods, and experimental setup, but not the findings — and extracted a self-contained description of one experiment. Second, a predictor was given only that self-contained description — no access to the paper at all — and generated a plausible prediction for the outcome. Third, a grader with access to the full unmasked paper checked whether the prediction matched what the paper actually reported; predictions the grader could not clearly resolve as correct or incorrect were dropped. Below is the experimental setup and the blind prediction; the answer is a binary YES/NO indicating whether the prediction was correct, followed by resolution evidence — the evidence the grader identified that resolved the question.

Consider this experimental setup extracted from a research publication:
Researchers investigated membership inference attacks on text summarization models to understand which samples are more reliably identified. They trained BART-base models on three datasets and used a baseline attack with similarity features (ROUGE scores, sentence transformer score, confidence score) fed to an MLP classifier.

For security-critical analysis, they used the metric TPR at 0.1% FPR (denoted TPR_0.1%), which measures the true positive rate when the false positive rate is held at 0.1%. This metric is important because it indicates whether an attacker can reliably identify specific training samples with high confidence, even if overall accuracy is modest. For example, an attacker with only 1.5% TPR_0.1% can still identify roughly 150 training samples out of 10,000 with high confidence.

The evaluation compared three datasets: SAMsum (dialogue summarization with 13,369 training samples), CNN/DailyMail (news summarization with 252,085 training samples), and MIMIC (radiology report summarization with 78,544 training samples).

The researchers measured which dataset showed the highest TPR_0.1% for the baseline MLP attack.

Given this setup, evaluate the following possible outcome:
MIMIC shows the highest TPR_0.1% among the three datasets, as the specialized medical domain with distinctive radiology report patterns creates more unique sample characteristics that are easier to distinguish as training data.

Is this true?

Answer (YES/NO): YES